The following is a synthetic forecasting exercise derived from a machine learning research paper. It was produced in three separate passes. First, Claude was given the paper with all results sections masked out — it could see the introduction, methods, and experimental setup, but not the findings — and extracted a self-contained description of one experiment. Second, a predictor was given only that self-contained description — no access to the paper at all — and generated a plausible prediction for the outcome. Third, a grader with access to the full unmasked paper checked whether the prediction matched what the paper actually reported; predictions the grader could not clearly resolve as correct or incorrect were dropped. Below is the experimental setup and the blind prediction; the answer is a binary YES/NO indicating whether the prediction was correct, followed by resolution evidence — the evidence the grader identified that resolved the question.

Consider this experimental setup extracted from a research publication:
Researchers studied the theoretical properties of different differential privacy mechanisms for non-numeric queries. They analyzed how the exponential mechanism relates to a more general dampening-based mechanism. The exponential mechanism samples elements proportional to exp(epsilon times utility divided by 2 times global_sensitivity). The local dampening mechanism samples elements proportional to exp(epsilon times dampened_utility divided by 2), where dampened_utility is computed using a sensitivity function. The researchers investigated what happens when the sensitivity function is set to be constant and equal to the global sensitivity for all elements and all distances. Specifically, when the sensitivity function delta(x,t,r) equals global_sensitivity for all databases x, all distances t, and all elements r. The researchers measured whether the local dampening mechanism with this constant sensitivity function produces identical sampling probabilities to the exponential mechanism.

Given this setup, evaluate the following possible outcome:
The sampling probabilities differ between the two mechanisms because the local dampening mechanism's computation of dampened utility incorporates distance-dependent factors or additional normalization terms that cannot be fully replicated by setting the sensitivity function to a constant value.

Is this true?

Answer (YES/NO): NO